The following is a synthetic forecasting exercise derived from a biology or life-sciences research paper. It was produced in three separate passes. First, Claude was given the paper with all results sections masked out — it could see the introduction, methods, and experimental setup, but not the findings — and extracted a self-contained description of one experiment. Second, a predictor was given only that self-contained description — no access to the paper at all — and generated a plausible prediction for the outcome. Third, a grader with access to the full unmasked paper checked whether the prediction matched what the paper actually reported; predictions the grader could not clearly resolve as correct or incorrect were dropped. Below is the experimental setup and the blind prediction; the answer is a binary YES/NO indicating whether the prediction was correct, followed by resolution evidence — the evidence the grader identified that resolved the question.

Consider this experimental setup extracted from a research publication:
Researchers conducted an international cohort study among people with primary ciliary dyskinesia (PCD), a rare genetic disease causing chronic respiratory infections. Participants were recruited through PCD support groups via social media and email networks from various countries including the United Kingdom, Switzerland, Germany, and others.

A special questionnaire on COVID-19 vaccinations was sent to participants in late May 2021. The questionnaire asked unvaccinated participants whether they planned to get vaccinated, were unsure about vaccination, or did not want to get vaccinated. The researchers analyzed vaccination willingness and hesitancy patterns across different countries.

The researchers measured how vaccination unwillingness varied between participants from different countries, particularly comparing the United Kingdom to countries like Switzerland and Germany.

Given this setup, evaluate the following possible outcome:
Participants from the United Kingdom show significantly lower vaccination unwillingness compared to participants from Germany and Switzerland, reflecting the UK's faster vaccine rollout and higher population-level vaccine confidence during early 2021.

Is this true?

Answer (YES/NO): YES